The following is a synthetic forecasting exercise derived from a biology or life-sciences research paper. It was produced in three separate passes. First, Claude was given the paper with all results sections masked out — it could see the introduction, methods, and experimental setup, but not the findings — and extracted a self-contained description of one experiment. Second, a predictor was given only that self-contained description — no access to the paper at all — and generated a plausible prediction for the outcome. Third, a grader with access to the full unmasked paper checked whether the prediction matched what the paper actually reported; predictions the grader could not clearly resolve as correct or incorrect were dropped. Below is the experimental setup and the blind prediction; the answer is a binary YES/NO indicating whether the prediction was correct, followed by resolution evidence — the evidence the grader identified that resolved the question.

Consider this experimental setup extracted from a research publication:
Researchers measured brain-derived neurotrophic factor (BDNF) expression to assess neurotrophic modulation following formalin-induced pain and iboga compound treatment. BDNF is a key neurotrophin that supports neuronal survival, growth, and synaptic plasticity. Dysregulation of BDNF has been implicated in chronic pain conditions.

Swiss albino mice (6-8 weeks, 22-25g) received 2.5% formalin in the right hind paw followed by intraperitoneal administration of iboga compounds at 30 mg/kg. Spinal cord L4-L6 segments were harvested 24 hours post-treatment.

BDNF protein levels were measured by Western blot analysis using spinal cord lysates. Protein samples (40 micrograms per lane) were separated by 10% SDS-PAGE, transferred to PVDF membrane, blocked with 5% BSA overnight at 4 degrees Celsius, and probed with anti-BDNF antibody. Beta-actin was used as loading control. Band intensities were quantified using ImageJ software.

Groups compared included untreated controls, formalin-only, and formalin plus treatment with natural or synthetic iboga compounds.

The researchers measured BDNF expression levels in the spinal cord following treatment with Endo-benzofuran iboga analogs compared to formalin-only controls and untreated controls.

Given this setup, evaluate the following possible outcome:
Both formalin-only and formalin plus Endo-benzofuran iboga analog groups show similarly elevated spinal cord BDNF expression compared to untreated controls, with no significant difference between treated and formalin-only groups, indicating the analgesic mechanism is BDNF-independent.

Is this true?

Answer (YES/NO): NO